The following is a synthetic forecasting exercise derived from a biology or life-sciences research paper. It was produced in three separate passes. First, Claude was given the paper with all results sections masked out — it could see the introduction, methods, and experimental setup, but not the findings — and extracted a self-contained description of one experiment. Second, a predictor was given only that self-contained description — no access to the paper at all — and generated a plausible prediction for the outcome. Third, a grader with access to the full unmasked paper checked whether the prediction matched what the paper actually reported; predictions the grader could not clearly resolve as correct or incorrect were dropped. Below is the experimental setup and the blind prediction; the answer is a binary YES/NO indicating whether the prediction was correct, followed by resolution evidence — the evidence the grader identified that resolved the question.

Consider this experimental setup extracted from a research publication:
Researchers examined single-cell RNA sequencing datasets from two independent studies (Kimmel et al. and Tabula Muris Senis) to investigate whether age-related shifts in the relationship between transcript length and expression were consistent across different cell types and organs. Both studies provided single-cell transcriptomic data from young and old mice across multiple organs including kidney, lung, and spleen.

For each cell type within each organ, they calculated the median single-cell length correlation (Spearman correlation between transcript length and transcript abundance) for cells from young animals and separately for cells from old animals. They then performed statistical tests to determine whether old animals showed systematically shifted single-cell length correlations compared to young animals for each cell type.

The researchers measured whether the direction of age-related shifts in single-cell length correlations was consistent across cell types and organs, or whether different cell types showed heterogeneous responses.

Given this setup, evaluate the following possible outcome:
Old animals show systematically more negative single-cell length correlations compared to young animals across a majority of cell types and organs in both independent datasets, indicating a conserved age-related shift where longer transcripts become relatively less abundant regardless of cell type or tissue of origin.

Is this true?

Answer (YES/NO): YES